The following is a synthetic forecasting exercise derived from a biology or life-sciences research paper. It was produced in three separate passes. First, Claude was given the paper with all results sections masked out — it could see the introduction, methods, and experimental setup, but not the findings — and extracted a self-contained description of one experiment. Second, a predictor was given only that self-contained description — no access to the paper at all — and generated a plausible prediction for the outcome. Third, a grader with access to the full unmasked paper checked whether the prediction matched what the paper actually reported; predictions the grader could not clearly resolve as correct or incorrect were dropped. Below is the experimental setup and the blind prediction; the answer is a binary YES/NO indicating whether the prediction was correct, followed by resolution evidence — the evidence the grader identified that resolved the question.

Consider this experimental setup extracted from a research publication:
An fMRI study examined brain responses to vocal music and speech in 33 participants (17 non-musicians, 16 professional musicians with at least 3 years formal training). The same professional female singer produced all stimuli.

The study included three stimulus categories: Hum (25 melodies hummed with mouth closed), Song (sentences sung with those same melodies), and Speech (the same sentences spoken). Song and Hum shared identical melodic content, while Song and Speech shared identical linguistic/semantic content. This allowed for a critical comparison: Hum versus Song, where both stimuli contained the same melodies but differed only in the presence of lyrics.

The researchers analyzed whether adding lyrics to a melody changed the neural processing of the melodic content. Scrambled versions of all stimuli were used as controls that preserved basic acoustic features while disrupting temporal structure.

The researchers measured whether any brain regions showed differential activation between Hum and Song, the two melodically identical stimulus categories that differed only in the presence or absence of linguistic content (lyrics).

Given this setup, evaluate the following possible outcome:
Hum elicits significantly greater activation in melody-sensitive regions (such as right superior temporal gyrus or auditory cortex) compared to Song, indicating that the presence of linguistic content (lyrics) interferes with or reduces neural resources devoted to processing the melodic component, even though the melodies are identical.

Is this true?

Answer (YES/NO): NO